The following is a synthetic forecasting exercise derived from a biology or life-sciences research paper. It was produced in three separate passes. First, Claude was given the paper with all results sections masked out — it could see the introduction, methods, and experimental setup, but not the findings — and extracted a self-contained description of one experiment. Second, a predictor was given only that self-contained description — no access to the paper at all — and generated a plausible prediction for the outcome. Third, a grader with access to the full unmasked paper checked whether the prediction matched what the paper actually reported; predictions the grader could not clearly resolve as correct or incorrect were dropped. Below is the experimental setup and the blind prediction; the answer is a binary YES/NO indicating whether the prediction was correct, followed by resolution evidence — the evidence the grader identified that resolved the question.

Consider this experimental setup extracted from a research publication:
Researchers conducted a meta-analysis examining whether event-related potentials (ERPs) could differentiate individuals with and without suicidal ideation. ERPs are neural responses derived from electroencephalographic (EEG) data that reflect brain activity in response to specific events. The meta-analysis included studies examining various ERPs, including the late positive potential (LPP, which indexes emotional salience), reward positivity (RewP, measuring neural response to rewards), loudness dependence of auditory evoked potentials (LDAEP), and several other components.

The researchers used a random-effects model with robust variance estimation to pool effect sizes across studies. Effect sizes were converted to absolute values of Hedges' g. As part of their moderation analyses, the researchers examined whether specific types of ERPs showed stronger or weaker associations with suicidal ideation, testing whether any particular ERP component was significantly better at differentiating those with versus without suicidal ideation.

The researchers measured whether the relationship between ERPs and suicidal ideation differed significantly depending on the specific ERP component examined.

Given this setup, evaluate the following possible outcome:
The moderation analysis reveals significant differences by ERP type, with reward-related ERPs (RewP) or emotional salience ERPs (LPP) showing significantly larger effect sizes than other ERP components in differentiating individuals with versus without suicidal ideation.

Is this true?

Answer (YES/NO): NO